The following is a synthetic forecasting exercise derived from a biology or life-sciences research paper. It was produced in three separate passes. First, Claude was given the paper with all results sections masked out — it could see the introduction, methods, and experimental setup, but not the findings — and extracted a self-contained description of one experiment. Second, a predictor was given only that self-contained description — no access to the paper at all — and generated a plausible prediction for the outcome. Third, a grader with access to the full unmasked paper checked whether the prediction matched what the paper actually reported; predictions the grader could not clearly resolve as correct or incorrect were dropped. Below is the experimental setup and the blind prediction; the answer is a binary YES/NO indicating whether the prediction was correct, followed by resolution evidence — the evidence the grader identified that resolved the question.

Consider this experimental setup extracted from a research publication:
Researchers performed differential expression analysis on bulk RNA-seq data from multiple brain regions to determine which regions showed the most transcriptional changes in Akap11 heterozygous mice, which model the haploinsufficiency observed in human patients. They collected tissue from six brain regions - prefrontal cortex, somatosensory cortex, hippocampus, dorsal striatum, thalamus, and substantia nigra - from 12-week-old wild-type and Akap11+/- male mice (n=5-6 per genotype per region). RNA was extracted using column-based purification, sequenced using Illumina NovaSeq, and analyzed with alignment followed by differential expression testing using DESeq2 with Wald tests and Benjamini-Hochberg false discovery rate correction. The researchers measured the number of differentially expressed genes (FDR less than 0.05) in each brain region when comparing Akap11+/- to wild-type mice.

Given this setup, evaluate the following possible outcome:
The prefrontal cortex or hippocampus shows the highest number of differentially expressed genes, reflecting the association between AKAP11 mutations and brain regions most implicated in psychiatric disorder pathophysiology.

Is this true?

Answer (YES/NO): NO